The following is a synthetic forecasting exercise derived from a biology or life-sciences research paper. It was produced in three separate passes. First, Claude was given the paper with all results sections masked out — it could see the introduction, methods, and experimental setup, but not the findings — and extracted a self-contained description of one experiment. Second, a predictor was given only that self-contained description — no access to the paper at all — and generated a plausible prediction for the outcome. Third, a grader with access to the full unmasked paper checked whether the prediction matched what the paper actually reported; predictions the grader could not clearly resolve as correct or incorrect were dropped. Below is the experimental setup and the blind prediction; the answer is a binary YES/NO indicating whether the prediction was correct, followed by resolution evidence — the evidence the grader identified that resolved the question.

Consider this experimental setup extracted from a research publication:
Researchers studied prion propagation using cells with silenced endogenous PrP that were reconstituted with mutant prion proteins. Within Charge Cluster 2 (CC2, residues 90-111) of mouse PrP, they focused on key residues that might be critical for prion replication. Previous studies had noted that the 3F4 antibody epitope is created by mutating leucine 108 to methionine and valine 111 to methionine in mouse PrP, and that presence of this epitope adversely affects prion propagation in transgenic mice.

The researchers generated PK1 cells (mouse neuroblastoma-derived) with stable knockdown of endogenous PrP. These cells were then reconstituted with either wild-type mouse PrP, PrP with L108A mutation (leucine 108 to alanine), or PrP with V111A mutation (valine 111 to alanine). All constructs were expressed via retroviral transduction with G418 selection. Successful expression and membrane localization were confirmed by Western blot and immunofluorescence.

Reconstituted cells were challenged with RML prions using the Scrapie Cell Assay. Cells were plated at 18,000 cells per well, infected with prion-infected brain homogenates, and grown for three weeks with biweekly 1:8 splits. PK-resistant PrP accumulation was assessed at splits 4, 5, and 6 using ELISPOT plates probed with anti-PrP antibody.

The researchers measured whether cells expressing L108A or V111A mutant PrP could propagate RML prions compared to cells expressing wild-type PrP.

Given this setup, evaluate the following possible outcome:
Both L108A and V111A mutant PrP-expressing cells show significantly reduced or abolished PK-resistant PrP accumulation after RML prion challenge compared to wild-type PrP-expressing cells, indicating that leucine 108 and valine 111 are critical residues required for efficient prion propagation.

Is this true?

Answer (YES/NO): YES